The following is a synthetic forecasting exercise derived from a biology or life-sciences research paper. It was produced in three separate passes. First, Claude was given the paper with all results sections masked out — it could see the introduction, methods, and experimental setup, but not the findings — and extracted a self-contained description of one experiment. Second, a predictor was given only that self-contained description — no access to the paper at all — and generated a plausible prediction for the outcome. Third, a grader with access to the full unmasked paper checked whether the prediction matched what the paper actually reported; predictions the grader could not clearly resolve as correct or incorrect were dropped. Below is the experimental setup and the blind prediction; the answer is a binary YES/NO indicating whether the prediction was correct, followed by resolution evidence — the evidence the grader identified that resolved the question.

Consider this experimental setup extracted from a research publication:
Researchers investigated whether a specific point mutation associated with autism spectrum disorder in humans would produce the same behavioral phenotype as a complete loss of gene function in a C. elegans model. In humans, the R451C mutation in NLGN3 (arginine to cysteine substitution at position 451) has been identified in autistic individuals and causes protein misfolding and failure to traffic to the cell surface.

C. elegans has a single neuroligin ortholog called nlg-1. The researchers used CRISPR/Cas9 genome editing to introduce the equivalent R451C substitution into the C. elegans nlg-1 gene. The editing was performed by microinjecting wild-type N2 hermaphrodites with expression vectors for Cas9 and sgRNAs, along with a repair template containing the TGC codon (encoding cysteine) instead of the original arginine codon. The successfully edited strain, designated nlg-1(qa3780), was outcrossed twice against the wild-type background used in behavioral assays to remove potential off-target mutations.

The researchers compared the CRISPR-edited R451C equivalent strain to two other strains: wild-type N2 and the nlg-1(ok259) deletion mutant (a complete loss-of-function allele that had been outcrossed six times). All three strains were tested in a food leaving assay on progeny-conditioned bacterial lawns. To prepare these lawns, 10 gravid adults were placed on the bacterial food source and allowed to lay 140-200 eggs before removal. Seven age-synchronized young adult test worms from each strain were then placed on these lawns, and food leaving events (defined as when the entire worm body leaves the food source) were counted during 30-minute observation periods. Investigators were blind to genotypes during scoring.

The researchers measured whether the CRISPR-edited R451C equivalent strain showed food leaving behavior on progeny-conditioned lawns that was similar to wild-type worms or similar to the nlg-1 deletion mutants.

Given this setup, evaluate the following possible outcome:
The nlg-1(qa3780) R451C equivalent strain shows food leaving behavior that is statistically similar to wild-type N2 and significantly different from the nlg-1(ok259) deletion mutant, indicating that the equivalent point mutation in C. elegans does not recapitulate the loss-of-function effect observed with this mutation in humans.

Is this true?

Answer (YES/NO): NO